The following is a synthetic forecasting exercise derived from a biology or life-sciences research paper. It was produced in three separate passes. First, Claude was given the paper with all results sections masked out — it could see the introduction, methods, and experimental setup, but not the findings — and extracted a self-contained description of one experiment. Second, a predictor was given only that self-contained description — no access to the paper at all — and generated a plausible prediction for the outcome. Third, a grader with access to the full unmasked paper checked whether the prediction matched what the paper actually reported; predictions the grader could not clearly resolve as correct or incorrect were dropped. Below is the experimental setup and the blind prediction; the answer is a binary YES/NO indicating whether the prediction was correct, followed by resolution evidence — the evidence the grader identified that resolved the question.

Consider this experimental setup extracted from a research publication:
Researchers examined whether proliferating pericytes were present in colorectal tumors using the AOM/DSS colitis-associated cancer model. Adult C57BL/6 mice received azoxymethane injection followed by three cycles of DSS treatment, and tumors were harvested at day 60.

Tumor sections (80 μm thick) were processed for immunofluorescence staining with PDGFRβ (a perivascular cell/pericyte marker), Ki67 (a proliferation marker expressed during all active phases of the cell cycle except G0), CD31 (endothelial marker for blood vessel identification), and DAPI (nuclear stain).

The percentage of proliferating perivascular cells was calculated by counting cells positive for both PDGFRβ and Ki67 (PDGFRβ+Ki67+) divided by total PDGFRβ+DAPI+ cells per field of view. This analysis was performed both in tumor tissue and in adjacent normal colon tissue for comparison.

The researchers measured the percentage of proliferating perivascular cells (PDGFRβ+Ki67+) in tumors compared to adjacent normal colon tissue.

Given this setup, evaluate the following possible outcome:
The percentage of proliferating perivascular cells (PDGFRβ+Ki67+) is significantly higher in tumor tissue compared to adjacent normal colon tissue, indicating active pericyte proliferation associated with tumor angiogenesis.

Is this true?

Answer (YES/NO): YES